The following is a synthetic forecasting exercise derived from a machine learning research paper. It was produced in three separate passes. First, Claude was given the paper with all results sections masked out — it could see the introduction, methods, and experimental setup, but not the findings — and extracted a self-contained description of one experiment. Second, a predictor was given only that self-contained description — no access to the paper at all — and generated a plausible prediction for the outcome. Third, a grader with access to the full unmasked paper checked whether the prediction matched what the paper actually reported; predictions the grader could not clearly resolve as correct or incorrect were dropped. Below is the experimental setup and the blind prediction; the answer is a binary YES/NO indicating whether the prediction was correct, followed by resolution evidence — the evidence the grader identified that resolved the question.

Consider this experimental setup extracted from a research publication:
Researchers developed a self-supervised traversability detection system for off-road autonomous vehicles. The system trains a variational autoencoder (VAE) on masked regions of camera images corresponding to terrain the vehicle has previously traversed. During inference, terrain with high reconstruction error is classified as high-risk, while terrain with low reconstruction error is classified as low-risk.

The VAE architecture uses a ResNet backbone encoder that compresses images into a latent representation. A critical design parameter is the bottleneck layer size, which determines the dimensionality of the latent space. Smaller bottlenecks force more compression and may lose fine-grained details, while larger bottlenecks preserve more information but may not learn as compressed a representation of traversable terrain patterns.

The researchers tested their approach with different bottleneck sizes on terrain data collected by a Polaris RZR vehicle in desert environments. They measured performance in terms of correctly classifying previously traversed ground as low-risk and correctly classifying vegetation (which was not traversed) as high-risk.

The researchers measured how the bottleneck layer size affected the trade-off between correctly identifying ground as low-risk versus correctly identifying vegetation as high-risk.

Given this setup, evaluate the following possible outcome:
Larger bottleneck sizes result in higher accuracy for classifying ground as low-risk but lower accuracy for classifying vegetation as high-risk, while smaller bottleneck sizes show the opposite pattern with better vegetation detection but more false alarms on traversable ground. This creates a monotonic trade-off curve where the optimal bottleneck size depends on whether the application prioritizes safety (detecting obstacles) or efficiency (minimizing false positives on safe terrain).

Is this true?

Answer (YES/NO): NO